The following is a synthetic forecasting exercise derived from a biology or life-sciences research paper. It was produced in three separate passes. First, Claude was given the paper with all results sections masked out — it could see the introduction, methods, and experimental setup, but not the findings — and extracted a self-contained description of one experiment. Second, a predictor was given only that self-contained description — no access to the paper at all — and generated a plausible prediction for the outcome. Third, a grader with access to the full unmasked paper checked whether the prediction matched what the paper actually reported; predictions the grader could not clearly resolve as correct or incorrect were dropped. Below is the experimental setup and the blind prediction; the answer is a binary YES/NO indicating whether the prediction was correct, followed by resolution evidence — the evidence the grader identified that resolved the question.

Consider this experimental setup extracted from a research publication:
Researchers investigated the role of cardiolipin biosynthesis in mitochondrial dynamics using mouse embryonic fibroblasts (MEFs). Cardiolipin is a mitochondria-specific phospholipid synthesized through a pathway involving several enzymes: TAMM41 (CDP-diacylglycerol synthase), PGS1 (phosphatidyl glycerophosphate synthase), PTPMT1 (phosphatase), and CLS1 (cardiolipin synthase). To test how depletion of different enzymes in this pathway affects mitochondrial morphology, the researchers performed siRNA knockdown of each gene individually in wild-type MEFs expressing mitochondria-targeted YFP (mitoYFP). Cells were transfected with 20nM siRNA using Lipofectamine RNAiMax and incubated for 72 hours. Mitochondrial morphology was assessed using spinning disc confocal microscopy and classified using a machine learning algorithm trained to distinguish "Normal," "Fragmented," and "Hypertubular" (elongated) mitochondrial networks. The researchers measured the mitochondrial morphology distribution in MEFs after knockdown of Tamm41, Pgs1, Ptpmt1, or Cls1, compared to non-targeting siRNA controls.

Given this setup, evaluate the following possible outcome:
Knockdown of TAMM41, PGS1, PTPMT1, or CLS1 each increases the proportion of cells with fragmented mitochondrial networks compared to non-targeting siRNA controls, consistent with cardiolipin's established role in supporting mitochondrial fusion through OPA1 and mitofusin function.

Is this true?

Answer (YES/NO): NO